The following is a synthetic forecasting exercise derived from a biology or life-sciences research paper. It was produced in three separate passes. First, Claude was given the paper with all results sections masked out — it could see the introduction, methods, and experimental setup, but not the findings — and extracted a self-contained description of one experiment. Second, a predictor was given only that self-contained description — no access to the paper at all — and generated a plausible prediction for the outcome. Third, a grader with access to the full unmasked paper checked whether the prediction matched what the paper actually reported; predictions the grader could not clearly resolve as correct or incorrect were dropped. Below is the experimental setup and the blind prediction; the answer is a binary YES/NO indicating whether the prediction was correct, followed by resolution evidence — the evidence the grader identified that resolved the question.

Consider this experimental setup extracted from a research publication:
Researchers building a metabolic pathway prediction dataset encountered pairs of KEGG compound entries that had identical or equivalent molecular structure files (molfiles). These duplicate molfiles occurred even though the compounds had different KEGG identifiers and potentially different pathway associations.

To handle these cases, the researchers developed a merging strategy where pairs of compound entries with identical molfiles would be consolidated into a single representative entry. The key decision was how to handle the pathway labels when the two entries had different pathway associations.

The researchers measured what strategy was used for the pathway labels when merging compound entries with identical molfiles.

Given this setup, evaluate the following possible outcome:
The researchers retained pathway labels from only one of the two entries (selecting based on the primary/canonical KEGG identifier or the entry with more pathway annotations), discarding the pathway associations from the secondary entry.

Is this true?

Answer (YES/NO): NO